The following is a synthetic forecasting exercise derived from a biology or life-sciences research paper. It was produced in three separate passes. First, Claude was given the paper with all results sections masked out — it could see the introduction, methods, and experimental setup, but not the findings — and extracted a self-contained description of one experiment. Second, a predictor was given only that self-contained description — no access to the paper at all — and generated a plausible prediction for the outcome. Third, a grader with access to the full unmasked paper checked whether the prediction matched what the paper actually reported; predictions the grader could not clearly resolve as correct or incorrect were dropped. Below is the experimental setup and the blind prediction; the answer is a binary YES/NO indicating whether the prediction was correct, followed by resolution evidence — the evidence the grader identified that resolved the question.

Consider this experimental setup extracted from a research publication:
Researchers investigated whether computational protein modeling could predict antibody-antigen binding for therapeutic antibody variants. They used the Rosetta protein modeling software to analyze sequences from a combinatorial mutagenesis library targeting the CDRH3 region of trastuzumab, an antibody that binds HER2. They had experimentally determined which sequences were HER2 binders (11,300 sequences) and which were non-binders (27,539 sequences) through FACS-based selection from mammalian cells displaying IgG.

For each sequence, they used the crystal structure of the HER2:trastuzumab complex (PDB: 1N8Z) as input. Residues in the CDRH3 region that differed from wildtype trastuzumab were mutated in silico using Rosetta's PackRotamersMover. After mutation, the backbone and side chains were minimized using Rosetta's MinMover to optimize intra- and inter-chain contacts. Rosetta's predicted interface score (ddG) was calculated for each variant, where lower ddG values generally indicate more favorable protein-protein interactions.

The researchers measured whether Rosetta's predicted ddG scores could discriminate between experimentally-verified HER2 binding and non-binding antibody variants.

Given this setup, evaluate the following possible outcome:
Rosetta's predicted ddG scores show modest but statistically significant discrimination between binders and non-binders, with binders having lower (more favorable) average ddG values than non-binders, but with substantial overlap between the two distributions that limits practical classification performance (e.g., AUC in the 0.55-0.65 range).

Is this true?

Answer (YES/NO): NO